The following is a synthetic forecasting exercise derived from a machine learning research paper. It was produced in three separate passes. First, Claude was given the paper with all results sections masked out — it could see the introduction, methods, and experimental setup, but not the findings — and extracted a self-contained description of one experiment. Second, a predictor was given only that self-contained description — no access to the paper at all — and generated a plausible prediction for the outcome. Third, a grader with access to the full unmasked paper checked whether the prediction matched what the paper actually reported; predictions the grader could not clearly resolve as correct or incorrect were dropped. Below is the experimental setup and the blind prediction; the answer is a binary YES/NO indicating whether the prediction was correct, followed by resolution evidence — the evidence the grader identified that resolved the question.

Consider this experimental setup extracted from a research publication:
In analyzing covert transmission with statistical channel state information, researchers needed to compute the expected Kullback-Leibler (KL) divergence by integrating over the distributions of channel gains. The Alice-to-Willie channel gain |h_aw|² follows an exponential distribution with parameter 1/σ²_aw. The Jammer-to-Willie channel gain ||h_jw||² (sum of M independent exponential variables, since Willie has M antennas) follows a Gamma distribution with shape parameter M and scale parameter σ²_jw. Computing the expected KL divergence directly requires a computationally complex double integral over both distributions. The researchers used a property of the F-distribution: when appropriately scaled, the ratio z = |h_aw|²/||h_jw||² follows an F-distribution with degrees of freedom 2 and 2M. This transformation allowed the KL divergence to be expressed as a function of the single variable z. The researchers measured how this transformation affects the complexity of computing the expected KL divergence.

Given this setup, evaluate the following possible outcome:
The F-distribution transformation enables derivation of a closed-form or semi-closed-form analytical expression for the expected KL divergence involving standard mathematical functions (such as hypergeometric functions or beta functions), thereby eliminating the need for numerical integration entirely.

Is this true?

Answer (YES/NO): YES